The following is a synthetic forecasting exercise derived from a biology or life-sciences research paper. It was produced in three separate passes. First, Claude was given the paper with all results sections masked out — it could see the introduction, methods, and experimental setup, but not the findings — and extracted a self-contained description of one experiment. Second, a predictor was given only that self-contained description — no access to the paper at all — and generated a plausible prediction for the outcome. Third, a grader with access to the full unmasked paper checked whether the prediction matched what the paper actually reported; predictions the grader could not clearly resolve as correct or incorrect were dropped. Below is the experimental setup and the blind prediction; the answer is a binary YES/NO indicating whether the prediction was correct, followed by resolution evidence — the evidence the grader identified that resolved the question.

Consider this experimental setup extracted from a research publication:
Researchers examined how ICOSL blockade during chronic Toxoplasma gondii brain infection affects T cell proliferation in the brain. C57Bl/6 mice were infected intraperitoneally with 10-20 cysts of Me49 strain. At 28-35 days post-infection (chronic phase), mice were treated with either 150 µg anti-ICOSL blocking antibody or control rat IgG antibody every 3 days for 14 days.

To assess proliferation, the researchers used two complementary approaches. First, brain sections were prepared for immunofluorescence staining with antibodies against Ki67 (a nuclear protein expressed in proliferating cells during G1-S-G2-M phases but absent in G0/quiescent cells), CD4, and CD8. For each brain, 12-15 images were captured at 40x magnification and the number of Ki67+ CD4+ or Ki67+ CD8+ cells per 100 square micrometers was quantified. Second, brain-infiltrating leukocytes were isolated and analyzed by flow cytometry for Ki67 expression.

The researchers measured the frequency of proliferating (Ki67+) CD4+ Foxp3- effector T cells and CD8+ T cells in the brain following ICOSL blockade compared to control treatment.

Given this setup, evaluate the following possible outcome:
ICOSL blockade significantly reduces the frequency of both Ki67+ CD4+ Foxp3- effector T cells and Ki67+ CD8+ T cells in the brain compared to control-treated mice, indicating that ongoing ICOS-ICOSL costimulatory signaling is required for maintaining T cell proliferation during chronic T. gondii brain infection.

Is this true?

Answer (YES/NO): NO